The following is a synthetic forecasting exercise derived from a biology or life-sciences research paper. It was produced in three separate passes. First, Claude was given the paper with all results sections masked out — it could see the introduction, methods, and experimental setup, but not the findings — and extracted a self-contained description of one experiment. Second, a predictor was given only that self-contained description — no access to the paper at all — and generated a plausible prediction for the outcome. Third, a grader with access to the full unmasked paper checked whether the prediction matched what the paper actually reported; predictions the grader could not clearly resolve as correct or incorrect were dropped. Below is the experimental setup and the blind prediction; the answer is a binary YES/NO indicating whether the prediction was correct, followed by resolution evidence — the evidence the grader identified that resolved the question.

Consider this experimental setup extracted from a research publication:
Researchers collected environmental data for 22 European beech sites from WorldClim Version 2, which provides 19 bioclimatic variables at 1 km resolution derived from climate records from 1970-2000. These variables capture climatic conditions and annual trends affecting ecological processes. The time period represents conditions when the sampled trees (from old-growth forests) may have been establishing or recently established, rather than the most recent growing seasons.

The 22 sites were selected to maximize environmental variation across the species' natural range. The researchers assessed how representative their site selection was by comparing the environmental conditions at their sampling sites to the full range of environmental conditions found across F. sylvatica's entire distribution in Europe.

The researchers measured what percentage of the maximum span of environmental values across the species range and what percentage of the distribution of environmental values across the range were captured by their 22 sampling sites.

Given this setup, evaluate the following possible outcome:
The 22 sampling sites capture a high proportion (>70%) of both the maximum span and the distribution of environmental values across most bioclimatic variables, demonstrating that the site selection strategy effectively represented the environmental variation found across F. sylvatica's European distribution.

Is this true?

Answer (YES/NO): NO